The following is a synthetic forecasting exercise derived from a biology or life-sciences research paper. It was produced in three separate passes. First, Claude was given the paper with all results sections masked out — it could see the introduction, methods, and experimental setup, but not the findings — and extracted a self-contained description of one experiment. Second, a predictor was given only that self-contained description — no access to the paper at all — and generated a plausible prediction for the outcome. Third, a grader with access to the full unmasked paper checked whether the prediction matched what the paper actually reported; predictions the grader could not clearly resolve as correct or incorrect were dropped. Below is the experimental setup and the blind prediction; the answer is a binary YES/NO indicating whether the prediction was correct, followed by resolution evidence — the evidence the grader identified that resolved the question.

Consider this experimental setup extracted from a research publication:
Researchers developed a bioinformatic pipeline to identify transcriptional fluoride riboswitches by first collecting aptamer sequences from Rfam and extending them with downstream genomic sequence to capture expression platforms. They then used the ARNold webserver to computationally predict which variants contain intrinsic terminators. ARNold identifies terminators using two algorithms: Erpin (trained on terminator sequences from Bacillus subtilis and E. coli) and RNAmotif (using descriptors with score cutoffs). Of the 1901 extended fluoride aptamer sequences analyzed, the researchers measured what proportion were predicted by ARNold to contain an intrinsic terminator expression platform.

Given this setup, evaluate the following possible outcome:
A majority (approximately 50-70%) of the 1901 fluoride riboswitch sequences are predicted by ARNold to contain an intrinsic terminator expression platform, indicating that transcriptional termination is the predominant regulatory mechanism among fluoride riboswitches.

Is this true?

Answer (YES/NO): NO